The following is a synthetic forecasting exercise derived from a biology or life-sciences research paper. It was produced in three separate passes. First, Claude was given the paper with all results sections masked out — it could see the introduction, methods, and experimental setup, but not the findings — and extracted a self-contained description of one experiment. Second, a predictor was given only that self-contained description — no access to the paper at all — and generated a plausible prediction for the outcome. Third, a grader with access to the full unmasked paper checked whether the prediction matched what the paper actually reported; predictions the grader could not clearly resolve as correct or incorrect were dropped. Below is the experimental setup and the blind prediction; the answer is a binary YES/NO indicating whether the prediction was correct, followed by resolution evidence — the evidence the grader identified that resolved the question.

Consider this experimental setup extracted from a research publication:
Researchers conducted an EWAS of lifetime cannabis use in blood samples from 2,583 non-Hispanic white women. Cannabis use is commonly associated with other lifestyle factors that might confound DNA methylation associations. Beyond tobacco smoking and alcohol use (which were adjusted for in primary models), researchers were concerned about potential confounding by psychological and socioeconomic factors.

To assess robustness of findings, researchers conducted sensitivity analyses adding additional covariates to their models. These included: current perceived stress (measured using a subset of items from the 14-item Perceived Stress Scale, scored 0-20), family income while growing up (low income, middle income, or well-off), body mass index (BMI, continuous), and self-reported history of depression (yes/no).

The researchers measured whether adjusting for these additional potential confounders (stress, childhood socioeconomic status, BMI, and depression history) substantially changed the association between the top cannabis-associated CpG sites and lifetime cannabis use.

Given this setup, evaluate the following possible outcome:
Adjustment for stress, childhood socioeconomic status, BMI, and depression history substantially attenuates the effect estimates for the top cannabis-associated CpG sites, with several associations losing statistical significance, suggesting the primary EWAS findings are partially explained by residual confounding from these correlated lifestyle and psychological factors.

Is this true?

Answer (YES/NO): NO